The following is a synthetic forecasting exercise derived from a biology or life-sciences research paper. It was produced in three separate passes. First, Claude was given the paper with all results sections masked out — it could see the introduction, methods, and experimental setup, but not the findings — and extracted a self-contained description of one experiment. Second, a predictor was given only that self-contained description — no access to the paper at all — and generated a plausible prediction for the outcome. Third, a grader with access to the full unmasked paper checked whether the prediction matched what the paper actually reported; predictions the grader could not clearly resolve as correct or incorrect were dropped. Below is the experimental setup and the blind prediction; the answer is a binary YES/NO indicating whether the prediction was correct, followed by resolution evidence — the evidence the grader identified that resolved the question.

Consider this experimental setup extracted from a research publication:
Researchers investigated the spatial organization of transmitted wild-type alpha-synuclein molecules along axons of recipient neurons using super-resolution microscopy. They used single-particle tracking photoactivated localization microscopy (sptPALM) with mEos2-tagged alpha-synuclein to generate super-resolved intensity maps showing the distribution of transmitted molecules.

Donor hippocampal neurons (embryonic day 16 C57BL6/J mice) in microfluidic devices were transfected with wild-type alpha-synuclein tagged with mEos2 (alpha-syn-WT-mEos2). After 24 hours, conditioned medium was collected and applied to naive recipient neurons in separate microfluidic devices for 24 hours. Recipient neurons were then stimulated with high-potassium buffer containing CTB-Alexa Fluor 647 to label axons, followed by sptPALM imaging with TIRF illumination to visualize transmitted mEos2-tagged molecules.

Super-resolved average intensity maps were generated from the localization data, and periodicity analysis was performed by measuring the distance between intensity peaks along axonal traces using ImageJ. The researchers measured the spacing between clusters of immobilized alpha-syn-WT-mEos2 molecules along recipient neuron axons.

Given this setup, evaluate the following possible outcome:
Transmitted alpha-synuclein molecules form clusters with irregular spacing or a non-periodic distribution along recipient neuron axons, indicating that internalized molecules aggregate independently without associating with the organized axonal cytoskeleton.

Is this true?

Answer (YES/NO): NO